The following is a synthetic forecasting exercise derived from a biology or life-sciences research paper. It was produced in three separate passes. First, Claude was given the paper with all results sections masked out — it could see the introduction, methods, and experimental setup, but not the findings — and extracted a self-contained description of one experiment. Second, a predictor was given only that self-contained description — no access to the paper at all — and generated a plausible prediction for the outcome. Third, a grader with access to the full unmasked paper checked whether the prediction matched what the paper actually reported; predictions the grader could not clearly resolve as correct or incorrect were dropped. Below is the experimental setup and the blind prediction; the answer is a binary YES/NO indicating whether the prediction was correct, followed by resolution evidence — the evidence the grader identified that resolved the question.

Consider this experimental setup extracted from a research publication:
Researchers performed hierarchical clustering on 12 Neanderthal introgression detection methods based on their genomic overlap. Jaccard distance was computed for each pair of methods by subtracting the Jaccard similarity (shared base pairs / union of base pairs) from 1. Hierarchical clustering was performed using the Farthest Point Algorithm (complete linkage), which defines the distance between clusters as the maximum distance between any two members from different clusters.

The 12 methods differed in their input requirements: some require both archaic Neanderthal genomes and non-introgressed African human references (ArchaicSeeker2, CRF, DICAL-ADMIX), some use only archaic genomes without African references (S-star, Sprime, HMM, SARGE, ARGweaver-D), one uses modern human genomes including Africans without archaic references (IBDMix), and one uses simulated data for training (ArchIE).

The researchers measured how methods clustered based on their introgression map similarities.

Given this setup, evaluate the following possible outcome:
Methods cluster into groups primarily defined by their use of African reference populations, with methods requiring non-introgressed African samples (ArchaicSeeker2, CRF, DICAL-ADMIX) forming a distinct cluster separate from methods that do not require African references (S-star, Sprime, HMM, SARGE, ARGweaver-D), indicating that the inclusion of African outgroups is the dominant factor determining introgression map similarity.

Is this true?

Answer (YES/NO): NO